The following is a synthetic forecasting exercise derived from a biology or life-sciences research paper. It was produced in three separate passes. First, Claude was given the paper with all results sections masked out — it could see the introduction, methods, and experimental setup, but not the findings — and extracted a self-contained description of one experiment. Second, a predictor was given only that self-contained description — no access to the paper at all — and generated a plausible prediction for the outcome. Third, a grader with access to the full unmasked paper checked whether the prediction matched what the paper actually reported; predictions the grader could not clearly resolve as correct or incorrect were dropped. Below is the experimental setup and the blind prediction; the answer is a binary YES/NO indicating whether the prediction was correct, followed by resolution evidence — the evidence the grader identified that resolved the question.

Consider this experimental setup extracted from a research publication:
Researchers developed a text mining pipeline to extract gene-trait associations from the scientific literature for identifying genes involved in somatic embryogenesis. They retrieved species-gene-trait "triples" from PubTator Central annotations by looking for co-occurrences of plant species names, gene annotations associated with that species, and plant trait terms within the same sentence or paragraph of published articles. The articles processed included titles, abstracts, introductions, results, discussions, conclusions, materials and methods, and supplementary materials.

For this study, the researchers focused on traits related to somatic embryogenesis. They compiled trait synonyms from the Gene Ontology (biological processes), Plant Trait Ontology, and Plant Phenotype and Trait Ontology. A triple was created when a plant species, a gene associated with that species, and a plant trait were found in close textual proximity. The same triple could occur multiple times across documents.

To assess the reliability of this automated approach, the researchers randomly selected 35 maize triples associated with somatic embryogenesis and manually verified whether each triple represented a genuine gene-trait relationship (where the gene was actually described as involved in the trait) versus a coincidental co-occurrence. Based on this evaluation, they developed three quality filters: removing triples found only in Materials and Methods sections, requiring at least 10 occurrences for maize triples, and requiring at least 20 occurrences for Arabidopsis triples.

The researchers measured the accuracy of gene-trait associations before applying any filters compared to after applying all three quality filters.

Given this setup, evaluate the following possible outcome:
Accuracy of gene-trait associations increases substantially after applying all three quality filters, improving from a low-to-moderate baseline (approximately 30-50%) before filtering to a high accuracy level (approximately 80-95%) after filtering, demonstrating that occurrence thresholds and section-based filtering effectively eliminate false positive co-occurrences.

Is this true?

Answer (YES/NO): NO